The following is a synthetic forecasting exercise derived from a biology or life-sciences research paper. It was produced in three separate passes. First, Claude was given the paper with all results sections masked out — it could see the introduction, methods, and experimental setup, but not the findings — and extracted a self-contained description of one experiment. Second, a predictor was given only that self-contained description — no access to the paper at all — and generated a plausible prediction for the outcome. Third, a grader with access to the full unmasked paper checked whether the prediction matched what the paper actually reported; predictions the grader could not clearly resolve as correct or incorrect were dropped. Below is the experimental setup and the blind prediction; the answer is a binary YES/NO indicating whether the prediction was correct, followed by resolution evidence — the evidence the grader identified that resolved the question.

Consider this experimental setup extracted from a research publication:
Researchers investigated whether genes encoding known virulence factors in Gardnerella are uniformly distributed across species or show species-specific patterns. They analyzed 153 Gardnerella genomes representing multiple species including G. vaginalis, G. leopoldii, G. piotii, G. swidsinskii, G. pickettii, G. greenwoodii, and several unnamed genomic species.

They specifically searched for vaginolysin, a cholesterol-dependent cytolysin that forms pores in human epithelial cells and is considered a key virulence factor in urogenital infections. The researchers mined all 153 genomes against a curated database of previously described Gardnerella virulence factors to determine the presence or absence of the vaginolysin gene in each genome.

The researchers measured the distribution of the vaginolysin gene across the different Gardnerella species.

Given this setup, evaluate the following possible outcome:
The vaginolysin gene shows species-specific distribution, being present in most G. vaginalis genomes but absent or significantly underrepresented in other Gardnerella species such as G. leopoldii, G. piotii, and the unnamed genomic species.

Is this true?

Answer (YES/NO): NO